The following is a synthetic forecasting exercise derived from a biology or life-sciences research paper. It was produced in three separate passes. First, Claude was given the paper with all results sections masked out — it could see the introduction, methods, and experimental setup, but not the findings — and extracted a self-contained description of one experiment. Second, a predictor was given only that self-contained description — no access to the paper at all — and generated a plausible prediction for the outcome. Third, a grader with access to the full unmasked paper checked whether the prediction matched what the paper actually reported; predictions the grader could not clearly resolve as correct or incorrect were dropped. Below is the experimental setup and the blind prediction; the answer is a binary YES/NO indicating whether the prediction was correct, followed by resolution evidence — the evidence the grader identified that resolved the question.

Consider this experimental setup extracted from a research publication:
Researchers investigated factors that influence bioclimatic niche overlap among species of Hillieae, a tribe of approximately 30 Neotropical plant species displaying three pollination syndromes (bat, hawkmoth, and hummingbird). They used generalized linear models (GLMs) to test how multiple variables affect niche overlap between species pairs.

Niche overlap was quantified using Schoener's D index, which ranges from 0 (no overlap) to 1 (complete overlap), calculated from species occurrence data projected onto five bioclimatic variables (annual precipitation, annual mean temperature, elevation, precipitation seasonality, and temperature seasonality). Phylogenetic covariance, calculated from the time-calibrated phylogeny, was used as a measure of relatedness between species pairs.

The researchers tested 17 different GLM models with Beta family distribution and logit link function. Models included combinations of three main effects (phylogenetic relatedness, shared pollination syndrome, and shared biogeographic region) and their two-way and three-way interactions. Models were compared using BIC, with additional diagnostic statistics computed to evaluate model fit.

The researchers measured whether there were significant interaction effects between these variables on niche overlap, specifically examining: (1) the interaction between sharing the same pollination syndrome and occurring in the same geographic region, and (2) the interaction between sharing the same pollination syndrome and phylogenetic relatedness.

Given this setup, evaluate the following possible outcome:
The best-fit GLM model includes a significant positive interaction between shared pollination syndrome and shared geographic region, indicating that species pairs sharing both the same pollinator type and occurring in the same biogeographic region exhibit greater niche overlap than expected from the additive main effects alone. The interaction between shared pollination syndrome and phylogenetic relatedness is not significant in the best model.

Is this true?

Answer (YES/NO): NO